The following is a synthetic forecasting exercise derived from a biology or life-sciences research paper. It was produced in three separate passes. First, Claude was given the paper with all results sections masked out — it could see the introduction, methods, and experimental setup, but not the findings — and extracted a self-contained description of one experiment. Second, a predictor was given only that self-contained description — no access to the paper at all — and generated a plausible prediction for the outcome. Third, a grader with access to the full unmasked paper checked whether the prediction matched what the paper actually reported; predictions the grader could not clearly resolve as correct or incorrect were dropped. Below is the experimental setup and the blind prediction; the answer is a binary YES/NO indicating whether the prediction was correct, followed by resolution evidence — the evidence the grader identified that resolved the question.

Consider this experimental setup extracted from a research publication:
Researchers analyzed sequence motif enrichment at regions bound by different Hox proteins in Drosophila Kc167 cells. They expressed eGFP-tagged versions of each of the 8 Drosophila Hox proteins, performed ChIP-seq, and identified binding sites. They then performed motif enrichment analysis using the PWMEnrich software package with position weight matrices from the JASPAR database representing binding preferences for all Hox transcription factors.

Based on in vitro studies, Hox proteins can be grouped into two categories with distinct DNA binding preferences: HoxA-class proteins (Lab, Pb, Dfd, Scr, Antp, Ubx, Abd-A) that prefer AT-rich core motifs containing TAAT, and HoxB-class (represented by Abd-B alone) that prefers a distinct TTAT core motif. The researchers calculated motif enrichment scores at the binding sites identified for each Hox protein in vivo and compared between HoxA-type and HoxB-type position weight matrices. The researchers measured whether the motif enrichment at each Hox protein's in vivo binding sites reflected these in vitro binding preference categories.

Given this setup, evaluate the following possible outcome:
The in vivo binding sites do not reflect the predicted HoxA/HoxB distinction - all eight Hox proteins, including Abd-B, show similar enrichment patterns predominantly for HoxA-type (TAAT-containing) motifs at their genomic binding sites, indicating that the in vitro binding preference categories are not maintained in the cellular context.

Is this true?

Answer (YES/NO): NO